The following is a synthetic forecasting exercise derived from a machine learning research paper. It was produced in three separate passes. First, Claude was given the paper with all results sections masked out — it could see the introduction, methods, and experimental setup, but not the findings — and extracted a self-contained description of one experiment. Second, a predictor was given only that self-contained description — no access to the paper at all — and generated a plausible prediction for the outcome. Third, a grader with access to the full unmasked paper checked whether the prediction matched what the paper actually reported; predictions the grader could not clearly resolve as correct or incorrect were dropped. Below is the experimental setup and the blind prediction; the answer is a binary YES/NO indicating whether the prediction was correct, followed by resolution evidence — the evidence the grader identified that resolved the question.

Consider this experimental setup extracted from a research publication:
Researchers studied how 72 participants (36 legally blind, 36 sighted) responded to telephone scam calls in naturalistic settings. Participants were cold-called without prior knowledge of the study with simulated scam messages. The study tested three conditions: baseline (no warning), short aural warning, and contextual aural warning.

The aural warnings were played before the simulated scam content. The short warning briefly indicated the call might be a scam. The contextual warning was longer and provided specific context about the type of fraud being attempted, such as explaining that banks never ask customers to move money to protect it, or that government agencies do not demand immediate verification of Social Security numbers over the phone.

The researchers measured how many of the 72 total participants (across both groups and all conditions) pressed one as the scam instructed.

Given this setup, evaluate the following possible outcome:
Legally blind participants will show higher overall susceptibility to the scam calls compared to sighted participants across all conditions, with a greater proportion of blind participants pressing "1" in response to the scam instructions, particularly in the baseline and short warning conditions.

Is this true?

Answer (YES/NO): NO